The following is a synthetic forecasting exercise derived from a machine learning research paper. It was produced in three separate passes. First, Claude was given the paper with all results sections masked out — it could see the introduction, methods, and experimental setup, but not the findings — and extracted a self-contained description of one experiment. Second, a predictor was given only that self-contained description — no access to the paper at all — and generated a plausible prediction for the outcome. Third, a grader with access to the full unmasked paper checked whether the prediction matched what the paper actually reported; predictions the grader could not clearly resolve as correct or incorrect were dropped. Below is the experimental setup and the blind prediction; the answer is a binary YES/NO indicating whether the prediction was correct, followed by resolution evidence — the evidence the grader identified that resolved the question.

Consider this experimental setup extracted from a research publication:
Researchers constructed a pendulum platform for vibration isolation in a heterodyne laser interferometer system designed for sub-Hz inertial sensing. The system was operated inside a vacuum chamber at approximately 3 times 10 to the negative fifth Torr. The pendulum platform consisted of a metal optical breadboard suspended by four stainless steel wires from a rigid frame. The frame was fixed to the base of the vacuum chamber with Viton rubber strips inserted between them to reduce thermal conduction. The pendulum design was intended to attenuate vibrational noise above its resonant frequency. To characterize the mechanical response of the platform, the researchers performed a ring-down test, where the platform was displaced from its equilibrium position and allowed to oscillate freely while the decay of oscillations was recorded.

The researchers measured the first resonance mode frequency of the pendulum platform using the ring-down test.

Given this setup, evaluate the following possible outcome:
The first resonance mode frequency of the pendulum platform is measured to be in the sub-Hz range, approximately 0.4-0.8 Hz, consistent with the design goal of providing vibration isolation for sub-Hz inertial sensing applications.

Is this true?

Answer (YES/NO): NO